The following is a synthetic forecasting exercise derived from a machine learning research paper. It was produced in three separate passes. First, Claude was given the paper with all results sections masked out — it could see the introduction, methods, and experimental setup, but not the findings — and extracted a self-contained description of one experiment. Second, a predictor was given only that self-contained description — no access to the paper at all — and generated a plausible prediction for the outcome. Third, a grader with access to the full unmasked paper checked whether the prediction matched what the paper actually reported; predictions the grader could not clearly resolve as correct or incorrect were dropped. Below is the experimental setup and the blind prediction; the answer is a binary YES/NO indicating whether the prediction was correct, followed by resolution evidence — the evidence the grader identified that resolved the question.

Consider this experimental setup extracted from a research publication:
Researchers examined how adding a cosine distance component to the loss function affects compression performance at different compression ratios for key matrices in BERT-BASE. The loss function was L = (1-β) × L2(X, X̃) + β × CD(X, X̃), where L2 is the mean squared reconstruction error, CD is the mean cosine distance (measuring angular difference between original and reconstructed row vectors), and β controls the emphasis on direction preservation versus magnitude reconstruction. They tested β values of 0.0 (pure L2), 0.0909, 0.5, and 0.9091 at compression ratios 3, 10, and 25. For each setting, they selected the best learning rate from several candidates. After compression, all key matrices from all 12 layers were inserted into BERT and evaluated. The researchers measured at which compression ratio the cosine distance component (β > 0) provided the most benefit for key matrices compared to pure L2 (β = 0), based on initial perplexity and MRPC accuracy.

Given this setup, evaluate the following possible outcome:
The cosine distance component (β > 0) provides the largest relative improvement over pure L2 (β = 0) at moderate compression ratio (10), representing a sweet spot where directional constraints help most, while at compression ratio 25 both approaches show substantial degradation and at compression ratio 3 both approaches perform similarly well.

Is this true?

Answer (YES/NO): NO